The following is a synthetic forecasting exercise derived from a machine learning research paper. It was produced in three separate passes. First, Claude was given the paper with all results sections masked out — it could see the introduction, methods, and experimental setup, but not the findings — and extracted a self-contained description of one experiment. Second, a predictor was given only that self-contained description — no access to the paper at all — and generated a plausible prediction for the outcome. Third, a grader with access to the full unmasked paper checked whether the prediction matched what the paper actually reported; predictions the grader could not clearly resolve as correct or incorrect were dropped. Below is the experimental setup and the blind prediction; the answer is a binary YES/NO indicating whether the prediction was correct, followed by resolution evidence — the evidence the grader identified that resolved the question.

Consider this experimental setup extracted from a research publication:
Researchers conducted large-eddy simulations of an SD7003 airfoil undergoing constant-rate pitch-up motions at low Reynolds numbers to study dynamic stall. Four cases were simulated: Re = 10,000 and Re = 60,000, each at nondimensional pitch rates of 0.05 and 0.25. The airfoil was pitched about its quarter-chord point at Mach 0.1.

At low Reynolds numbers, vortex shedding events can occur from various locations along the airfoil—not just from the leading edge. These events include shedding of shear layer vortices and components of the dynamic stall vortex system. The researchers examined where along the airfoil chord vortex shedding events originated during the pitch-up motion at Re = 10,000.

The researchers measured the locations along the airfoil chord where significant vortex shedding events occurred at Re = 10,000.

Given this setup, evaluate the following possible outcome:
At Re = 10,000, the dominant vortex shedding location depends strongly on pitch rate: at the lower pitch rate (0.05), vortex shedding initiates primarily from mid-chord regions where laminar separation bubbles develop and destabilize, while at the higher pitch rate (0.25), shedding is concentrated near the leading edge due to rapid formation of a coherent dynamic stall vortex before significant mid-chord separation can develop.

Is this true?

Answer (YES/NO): NO